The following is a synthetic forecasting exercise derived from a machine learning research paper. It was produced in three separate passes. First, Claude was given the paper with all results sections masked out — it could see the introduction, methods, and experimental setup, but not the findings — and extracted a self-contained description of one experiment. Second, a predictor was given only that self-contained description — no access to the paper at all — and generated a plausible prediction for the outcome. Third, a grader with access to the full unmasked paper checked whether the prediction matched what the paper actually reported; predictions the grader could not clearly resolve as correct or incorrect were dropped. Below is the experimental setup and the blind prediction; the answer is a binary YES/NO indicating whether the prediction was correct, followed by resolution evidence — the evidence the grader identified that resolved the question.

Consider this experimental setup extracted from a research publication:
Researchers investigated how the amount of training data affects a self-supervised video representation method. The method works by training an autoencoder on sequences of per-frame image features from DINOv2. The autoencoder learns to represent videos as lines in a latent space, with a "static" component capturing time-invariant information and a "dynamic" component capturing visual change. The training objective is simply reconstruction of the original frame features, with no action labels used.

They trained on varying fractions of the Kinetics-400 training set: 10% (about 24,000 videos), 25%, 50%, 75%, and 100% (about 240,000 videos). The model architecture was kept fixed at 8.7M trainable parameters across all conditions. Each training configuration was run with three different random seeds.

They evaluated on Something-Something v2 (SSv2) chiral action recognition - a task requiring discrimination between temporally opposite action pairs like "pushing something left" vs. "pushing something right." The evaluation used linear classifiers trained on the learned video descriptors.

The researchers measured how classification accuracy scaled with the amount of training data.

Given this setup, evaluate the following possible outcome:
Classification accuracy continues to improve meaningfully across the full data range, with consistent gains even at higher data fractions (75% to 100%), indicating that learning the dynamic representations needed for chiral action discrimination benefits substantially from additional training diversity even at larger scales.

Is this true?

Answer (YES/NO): NO